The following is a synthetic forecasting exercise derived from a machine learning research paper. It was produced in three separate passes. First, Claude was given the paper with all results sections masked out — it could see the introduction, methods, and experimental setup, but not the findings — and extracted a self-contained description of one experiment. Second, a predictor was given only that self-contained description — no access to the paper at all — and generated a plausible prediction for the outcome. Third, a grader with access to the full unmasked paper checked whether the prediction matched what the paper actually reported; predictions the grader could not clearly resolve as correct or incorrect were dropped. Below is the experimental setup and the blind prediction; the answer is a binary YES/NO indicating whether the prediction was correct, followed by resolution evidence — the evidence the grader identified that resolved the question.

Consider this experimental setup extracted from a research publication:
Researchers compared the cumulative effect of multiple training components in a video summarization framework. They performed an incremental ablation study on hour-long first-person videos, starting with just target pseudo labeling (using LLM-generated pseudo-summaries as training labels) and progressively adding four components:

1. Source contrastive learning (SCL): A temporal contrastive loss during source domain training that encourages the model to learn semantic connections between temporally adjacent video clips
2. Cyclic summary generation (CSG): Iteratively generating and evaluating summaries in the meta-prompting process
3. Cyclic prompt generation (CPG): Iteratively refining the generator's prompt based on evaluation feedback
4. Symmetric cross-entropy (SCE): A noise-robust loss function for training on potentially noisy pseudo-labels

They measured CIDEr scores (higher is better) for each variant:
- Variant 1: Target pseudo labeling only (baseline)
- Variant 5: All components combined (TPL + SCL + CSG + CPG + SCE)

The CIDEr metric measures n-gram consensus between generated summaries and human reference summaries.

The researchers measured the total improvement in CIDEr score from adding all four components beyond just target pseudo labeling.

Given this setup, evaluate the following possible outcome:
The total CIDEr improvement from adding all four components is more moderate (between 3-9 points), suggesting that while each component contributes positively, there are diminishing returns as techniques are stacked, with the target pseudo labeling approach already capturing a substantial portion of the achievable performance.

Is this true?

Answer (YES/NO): YES